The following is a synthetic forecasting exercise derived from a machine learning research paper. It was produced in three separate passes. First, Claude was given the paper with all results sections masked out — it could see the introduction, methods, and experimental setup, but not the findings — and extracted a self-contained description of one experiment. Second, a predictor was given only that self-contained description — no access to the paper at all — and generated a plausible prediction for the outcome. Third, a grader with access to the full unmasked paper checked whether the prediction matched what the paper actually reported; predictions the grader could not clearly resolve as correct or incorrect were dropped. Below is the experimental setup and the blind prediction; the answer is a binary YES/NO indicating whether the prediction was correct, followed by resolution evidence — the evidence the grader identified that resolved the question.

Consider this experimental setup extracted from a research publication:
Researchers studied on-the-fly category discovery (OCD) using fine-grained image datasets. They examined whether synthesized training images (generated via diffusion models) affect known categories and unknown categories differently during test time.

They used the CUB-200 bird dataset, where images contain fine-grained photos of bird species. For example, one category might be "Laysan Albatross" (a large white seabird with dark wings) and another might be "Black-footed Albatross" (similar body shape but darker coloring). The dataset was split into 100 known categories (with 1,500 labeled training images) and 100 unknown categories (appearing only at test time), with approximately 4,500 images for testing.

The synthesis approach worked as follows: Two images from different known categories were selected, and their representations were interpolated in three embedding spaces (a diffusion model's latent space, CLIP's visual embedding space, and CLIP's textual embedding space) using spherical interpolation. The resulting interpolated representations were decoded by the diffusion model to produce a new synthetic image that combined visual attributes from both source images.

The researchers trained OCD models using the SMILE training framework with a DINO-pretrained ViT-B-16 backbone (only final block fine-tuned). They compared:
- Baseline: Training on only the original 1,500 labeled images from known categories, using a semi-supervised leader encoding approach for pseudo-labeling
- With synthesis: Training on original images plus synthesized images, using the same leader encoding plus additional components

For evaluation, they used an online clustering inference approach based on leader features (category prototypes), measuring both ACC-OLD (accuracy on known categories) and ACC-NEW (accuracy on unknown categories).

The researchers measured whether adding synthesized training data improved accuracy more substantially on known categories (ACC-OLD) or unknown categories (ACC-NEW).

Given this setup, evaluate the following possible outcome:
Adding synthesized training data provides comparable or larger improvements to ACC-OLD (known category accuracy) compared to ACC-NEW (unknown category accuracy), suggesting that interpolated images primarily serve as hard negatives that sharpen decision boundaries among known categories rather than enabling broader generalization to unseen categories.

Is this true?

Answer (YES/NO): YES